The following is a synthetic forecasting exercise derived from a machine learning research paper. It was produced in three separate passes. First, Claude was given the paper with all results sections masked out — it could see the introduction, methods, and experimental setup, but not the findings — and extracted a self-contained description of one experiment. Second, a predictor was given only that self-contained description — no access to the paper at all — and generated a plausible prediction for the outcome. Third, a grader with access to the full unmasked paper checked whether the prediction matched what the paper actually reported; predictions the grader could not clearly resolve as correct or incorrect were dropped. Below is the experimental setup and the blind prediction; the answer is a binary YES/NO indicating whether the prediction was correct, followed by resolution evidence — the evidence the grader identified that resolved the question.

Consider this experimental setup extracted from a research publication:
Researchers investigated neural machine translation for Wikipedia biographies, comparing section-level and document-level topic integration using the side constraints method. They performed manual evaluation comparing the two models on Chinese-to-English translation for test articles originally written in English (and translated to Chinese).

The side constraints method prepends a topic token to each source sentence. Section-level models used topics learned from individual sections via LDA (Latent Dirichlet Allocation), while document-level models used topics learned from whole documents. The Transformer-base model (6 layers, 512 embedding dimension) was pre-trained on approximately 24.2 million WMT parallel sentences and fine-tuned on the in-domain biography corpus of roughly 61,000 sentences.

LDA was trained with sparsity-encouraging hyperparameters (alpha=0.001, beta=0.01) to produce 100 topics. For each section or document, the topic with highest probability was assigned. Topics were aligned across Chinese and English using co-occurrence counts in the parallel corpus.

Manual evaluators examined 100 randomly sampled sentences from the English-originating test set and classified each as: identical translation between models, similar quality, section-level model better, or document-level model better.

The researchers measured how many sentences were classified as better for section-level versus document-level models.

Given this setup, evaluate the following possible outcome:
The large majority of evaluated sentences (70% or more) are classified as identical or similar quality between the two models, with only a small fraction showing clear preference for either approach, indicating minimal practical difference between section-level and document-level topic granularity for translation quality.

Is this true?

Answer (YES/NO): NO